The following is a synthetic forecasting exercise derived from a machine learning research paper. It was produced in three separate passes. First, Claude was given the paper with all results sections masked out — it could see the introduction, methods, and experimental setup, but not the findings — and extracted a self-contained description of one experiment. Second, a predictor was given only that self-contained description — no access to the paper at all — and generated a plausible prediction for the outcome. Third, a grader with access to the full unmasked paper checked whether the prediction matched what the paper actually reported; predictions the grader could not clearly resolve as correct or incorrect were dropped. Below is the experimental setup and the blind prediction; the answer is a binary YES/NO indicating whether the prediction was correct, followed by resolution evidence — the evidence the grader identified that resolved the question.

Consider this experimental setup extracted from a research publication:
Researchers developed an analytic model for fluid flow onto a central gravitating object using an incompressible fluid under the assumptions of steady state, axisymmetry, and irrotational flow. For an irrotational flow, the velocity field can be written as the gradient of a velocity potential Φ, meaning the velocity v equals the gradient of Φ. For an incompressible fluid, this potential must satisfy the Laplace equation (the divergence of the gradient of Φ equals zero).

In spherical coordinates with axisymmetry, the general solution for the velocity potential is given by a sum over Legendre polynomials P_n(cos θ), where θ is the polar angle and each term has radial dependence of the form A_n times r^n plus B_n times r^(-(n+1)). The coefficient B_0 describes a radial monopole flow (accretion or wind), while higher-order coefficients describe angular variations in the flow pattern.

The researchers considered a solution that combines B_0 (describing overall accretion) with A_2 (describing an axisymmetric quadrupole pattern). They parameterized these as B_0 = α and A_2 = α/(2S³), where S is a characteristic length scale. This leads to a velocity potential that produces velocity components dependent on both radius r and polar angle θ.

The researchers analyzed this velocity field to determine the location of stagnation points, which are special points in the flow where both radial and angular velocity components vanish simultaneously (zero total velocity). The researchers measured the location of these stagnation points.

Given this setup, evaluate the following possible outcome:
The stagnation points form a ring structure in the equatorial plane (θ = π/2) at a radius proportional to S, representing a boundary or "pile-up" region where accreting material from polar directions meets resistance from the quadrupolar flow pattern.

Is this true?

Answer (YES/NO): NO